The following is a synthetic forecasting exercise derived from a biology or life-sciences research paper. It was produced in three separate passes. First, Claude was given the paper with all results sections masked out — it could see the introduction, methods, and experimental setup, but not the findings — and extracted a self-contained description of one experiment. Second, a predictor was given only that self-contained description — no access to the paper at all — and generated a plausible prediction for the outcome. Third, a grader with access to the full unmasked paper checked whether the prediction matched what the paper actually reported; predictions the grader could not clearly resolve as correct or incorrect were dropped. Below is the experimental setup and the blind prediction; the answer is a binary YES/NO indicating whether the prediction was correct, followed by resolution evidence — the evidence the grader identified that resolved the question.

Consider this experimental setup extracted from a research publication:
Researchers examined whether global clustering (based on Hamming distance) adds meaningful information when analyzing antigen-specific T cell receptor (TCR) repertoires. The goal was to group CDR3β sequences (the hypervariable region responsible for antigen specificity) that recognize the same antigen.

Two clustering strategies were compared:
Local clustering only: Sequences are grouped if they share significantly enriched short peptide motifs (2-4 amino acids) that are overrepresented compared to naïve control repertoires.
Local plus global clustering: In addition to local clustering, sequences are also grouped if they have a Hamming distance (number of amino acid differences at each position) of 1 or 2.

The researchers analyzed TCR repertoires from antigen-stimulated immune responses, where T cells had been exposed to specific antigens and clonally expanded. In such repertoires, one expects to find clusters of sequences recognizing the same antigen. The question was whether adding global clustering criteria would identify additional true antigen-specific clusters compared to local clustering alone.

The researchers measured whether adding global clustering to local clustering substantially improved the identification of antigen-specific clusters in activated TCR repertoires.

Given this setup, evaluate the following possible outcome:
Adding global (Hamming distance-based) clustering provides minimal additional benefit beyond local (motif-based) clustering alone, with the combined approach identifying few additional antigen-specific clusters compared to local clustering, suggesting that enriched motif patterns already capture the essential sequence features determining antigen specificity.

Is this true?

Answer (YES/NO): YES